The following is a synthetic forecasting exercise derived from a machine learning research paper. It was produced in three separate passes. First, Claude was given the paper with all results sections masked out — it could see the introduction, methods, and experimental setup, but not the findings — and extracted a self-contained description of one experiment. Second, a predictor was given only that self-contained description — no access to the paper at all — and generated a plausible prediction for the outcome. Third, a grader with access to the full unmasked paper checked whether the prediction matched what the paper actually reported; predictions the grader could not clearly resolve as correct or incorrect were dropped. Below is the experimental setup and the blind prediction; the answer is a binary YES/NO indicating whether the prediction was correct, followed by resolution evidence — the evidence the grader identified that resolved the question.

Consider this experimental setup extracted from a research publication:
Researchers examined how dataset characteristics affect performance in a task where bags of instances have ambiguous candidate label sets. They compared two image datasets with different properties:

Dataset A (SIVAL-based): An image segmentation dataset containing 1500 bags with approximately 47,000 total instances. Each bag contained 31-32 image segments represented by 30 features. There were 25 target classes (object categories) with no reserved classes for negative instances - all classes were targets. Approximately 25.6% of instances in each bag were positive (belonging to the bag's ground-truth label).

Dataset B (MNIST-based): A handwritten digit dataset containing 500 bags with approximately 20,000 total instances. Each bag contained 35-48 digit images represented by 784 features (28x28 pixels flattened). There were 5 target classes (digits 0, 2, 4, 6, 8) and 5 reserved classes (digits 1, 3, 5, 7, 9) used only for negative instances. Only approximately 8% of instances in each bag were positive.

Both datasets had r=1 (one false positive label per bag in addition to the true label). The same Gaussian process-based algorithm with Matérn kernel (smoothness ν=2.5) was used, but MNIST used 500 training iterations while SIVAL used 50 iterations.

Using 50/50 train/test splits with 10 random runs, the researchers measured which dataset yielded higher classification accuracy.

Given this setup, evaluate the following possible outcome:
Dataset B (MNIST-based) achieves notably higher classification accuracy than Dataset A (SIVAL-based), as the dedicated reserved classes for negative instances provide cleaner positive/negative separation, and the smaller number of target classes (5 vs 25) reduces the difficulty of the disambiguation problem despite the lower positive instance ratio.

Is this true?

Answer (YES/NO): YES